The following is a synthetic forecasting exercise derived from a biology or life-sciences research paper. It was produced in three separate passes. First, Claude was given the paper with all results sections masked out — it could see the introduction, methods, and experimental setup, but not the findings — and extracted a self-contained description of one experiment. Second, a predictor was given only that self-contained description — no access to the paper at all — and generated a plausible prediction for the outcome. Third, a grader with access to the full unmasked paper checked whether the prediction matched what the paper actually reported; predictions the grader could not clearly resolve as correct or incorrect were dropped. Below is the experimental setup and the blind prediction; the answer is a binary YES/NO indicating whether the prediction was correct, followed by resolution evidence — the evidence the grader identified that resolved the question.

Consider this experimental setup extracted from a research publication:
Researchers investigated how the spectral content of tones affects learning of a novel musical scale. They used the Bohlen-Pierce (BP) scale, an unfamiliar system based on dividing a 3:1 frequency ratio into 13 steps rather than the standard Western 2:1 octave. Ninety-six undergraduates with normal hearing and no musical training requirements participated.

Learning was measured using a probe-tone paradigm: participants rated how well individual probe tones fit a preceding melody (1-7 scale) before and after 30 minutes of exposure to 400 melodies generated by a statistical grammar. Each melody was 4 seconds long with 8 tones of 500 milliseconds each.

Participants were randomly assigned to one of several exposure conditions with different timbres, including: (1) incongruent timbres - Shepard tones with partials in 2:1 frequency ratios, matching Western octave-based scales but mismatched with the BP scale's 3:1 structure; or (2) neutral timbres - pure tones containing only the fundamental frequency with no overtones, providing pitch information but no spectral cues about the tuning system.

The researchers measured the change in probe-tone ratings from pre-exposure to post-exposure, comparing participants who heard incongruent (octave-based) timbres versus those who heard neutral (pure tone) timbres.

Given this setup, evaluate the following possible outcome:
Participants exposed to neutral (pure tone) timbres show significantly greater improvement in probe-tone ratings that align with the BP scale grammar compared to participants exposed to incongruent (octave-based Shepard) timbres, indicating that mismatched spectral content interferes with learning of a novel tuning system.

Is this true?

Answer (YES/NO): NO